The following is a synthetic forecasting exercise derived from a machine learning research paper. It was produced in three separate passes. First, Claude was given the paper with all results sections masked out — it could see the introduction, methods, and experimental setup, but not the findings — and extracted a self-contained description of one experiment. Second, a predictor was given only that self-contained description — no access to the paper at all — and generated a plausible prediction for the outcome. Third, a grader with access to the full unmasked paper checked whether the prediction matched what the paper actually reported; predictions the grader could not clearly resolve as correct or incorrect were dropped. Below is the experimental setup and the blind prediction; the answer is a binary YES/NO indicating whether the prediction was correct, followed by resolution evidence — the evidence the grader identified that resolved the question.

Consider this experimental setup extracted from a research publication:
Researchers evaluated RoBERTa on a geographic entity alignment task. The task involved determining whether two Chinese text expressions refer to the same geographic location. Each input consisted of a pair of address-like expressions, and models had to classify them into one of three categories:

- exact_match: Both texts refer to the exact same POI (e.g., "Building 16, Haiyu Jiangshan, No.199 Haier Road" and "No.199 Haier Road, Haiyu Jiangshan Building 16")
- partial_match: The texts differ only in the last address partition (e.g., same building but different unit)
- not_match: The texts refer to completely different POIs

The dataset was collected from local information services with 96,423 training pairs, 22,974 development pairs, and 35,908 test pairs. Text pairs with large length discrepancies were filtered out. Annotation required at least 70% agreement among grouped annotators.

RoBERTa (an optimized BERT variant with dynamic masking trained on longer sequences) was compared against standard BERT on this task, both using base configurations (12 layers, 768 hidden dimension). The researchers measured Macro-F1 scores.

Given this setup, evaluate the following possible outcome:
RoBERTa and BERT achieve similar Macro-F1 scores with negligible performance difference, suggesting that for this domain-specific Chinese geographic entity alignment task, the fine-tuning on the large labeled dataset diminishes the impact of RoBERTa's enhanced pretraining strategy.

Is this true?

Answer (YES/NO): YES